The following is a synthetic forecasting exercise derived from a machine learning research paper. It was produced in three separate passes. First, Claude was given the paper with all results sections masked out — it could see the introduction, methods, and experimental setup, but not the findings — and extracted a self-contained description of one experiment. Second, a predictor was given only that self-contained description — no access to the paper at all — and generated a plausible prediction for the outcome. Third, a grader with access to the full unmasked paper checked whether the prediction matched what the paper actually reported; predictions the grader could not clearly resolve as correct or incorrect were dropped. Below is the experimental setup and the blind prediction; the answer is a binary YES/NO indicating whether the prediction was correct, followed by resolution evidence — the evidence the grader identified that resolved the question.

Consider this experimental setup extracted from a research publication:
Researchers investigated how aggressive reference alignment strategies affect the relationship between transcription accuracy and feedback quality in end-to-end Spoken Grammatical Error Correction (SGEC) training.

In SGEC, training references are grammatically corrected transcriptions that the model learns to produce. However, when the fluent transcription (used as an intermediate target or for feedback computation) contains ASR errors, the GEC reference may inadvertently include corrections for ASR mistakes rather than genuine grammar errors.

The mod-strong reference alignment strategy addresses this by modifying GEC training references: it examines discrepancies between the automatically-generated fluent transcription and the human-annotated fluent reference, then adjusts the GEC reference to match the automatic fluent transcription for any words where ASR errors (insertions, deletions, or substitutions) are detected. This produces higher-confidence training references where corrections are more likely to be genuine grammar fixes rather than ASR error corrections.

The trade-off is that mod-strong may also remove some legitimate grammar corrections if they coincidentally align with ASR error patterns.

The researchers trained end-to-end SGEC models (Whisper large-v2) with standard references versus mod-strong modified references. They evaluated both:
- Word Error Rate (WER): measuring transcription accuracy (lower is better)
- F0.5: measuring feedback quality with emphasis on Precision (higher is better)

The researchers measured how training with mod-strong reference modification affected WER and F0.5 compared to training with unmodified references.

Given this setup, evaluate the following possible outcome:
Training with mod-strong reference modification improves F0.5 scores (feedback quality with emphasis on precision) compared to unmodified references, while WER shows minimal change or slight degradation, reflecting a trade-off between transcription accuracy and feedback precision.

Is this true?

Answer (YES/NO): YES